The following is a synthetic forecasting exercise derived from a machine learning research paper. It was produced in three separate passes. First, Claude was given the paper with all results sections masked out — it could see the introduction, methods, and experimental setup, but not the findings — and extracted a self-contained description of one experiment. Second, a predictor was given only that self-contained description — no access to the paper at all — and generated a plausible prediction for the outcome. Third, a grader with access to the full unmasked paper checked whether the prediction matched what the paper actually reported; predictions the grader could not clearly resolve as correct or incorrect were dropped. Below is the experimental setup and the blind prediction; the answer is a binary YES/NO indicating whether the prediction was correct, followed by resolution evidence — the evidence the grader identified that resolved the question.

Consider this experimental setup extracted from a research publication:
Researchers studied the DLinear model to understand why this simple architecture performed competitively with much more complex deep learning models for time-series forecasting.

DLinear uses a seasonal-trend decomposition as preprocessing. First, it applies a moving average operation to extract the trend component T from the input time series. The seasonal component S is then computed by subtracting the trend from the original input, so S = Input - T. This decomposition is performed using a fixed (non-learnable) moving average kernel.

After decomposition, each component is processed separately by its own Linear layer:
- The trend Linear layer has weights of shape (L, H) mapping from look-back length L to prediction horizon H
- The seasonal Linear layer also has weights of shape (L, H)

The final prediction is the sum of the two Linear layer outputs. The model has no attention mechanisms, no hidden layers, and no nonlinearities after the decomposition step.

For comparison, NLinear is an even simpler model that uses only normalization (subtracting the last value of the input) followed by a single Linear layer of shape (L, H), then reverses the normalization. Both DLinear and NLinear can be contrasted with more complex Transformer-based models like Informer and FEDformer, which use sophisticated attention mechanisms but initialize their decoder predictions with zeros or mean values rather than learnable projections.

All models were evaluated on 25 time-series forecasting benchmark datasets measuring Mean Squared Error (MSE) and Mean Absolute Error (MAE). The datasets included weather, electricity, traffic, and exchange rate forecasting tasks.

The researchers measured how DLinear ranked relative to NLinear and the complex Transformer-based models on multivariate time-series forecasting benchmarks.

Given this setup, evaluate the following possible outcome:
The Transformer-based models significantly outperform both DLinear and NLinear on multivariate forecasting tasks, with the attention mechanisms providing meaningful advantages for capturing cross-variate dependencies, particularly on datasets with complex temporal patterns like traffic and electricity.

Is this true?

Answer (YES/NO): NO